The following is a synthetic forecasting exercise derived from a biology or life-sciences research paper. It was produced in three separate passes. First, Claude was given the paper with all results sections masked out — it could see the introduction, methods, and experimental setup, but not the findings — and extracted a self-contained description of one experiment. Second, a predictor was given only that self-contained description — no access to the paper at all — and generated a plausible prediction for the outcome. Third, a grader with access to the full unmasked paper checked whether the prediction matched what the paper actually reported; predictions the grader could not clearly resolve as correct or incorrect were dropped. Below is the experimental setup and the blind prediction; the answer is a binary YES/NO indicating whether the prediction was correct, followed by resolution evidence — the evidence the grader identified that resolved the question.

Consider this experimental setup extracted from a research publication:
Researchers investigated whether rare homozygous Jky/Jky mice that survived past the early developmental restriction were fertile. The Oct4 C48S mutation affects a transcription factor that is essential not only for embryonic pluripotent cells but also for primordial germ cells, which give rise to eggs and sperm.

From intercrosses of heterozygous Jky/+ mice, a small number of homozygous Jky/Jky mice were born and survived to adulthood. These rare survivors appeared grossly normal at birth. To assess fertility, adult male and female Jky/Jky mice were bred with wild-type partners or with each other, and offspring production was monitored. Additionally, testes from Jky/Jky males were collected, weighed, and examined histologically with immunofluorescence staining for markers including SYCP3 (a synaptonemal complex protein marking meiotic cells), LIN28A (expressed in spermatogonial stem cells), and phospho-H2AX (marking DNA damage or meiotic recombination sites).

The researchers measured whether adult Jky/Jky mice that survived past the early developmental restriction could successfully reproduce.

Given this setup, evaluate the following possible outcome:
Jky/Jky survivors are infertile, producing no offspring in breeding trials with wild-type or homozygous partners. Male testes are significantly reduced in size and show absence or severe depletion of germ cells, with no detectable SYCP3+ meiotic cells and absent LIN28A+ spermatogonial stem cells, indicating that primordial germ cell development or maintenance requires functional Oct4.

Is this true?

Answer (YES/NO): NO